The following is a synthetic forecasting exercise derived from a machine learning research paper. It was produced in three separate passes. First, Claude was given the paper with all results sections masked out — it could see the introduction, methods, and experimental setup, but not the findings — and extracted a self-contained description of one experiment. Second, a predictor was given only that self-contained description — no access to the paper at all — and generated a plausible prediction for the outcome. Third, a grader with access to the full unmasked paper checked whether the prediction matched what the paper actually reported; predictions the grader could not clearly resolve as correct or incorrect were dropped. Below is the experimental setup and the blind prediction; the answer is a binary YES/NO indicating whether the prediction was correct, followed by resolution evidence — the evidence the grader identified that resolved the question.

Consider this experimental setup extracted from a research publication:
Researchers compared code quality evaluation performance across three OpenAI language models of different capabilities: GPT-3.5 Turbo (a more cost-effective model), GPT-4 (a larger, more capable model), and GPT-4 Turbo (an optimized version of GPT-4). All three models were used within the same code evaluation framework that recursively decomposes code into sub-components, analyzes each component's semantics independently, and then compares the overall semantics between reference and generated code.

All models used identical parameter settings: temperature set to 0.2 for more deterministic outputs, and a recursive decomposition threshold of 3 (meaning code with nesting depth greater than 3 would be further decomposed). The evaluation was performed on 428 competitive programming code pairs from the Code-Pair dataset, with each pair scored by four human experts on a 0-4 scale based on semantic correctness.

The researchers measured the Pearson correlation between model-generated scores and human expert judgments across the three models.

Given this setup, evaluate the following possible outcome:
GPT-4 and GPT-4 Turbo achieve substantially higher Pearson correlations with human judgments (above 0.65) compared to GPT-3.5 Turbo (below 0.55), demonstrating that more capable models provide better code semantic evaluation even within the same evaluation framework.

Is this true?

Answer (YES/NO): NO